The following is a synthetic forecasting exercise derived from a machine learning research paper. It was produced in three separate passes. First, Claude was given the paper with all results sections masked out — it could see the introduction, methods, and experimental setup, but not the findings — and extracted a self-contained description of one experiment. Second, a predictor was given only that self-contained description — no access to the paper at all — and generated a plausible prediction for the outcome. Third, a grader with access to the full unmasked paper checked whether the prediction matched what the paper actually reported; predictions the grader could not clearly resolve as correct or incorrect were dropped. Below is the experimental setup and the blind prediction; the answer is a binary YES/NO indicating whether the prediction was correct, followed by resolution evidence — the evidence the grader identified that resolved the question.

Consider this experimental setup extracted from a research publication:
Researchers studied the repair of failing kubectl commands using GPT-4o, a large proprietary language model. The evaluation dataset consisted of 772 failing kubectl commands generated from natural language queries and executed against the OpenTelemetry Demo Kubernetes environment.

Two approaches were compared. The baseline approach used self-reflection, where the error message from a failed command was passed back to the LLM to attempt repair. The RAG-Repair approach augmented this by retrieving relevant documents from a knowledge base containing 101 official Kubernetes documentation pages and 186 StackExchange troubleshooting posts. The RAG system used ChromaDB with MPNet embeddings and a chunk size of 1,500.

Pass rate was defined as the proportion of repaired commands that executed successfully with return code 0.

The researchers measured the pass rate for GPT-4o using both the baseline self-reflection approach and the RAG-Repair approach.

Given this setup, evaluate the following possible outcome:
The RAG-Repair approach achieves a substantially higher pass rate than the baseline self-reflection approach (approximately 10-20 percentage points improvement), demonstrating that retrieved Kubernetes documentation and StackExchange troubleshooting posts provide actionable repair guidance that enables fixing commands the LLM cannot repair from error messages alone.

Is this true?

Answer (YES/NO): NO